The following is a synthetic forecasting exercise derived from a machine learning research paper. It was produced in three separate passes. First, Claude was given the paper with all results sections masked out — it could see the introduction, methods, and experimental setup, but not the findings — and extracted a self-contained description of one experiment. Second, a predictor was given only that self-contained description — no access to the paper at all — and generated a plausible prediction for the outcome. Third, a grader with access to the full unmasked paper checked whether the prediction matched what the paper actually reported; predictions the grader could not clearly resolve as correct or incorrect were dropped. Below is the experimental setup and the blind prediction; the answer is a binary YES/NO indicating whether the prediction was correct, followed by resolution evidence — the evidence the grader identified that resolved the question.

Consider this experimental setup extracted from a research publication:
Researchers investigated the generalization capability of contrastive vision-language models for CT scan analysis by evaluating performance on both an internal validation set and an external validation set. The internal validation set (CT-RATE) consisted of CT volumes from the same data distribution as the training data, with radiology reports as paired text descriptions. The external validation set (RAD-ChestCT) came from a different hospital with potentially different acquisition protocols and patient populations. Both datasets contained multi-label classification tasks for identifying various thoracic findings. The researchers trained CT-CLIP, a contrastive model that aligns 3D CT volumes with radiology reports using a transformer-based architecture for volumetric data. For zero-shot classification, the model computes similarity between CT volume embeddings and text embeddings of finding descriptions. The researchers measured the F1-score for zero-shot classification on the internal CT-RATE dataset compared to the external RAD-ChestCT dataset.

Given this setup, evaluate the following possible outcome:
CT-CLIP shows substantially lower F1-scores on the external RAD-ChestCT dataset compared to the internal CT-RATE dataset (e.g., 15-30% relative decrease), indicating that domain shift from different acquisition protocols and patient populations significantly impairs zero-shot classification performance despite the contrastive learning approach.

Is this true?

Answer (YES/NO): NO